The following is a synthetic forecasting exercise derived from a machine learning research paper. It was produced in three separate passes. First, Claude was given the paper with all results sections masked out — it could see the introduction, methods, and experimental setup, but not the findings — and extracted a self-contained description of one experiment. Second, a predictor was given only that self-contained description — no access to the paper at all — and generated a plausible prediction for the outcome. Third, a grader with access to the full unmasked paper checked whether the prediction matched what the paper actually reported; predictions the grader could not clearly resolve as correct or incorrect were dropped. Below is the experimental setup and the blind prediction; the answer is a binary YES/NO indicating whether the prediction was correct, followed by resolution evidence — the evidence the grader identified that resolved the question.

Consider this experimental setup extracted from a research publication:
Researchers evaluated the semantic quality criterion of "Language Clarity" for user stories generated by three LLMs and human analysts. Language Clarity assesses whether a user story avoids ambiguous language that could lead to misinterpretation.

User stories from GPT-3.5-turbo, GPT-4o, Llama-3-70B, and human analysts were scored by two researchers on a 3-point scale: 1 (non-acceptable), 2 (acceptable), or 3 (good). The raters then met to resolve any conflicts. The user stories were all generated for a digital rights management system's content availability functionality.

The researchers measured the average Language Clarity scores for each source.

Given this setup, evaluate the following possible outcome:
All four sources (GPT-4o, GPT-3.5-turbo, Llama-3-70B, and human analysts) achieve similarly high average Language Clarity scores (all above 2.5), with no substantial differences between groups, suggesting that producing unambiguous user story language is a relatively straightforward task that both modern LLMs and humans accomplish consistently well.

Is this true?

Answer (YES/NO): NO